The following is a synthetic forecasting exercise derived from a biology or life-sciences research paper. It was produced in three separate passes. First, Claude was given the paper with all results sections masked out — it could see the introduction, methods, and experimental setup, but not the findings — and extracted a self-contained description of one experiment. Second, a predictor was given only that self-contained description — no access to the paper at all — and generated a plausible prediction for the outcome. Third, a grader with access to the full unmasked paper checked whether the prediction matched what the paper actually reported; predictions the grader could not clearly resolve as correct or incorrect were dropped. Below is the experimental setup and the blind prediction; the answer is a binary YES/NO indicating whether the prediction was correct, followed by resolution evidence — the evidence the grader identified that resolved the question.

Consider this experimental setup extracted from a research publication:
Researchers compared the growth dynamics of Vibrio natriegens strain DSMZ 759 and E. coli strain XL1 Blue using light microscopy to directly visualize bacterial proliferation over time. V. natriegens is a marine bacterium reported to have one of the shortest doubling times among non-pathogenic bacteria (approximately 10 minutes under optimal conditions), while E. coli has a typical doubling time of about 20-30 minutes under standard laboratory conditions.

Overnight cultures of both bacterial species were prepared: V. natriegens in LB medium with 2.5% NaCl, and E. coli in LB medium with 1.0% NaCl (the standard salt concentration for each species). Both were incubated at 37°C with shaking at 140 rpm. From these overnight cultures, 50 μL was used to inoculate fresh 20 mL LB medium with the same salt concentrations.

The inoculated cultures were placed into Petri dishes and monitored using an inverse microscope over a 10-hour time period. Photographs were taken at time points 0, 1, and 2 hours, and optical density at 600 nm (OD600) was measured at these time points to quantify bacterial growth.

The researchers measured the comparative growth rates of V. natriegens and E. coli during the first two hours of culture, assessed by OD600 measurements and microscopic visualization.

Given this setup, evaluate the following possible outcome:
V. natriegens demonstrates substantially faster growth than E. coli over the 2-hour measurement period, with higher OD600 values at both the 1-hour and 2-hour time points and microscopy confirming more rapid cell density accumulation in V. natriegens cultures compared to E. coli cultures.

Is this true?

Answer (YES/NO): YES